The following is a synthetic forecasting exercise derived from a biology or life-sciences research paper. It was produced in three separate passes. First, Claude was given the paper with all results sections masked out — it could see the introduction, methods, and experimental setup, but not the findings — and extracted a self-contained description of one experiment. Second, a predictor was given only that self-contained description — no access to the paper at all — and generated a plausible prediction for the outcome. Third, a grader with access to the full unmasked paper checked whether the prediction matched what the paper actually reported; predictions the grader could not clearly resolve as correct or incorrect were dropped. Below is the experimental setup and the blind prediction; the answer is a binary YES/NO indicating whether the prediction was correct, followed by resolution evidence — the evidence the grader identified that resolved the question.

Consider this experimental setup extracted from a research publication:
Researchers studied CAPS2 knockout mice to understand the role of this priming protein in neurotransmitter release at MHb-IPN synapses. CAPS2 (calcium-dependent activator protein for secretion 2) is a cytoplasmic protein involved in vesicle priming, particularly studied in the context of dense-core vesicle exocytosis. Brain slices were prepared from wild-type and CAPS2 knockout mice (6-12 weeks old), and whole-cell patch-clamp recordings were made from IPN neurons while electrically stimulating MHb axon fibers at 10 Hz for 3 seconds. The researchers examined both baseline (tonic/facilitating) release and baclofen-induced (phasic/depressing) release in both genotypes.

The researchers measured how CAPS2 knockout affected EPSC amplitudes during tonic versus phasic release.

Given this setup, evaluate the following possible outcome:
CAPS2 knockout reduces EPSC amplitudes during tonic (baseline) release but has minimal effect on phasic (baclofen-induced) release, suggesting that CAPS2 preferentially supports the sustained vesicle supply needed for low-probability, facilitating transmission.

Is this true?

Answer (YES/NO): NO